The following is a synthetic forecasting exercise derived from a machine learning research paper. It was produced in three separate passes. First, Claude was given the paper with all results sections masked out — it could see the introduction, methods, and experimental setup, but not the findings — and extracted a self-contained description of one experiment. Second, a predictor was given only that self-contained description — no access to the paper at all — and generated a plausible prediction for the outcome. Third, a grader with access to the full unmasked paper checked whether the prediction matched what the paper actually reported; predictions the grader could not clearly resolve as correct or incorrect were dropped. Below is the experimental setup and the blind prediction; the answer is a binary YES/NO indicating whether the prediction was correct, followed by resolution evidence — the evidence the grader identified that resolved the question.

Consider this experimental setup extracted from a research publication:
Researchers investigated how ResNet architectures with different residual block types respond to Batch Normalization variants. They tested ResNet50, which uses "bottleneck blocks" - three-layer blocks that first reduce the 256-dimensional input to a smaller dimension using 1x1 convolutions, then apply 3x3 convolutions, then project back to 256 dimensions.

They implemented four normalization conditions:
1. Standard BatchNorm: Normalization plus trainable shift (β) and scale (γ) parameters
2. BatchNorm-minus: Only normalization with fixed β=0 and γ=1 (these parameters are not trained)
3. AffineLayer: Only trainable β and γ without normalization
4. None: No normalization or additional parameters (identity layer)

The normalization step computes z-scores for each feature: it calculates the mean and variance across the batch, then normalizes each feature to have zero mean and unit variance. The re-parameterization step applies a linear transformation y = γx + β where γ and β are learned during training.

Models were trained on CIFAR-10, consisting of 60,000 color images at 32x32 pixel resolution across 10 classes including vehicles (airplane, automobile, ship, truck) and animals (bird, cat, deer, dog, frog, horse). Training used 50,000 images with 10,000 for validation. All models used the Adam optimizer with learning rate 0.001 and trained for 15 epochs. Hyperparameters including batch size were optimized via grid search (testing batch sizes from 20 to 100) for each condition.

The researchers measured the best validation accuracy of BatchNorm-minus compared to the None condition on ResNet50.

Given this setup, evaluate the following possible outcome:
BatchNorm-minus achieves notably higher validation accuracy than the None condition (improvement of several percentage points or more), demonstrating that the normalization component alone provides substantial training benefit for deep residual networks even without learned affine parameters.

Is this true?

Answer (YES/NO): NO